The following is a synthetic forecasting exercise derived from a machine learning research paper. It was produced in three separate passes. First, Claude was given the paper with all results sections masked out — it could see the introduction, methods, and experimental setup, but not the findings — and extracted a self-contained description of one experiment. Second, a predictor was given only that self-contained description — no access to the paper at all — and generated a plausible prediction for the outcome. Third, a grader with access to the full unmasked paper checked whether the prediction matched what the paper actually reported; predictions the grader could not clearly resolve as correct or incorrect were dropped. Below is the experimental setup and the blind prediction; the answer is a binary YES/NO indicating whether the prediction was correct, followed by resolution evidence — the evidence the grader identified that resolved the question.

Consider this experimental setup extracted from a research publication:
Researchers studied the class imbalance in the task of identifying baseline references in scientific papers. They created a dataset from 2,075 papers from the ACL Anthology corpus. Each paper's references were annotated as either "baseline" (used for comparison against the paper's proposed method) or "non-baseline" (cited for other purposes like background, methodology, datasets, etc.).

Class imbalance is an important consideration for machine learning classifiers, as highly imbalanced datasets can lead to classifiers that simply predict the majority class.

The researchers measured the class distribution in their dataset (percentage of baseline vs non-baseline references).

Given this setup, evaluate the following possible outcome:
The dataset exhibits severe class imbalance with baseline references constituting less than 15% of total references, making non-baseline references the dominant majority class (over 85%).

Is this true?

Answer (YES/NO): YES